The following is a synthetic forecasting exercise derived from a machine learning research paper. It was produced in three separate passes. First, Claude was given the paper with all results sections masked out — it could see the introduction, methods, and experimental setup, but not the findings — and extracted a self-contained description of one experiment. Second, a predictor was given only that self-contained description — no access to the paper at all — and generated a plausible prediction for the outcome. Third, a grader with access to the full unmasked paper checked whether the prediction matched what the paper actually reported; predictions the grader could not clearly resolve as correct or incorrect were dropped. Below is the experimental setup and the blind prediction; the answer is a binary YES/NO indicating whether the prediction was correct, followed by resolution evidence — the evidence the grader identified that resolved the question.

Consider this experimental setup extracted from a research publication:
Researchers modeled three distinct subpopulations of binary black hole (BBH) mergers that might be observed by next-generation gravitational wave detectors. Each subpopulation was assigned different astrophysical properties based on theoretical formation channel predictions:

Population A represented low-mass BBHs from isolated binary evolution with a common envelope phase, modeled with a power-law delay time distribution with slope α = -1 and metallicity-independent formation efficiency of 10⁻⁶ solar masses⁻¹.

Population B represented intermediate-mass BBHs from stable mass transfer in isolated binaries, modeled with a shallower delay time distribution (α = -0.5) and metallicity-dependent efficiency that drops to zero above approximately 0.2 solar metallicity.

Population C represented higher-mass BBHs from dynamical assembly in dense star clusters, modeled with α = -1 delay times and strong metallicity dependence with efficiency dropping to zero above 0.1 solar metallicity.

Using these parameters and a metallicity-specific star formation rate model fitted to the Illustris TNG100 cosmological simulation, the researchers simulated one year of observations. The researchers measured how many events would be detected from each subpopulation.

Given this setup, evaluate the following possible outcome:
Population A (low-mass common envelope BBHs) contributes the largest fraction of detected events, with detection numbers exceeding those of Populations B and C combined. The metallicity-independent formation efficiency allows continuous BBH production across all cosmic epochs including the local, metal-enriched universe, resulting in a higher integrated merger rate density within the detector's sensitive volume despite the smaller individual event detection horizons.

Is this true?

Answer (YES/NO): NO